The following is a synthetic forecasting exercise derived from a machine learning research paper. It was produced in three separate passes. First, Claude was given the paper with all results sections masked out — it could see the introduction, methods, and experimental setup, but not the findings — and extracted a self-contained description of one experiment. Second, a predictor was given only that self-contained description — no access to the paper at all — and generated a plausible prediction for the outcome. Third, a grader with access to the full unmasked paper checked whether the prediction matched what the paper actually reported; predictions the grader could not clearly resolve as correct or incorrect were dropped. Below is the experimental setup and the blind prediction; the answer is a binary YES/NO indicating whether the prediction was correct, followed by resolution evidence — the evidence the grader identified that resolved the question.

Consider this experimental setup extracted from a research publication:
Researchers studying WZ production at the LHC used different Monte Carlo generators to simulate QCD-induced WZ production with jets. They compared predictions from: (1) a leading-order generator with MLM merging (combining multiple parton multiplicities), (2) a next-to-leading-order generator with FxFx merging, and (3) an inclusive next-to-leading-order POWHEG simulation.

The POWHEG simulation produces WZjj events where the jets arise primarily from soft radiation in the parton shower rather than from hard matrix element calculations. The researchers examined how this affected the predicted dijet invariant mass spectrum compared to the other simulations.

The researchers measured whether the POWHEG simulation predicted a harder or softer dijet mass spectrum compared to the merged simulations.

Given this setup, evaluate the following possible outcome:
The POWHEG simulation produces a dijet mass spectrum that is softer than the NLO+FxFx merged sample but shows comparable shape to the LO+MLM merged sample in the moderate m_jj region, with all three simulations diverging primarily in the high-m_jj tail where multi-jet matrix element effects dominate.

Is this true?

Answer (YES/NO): NO